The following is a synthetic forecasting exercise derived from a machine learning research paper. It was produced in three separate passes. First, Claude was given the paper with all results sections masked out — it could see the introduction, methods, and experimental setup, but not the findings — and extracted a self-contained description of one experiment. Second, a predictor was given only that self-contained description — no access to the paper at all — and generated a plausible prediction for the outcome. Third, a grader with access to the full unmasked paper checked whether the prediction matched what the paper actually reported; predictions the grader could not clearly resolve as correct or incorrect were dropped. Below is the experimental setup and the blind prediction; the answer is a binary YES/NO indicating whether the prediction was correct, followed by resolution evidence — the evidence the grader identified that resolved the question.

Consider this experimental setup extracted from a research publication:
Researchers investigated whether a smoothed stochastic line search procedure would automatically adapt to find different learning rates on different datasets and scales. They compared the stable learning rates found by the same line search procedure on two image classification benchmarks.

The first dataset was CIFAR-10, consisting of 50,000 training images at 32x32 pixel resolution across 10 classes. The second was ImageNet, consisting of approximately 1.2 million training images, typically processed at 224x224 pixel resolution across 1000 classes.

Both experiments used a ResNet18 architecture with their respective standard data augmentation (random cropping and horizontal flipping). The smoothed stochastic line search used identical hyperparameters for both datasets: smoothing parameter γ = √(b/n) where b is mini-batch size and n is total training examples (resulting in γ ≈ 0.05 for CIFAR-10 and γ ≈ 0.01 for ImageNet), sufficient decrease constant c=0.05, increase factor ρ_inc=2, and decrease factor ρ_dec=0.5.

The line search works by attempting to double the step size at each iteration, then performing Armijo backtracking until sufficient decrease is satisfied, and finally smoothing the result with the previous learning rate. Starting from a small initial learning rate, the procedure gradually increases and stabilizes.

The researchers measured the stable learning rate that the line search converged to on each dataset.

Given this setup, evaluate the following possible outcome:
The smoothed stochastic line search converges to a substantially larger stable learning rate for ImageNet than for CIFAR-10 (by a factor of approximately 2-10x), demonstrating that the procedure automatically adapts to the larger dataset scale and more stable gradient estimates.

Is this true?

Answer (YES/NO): YES